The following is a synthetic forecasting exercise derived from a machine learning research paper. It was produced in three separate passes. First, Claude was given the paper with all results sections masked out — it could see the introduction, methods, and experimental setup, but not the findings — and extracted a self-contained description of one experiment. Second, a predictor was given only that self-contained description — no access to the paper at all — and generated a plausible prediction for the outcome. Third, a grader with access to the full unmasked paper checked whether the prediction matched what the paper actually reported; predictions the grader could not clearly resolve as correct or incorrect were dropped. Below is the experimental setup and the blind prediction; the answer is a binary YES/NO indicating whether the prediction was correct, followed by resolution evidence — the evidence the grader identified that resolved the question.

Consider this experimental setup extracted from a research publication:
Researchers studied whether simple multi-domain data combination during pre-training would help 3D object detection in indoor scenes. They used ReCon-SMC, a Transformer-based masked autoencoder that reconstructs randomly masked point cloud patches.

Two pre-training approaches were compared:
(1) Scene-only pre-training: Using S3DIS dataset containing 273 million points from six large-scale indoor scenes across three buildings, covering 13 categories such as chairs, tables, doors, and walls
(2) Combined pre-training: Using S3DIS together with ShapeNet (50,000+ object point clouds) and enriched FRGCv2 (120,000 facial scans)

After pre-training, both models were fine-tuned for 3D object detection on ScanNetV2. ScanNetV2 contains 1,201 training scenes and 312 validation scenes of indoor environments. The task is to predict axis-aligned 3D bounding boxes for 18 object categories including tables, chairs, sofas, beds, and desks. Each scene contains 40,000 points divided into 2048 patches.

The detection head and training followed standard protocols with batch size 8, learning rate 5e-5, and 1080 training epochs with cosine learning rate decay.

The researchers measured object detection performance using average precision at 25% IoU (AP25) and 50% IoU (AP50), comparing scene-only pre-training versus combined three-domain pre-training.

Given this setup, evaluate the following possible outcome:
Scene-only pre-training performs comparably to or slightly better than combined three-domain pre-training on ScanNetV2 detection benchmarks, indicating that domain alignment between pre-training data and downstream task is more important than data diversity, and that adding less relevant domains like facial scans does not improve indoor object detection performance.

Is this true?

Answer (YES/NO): YES